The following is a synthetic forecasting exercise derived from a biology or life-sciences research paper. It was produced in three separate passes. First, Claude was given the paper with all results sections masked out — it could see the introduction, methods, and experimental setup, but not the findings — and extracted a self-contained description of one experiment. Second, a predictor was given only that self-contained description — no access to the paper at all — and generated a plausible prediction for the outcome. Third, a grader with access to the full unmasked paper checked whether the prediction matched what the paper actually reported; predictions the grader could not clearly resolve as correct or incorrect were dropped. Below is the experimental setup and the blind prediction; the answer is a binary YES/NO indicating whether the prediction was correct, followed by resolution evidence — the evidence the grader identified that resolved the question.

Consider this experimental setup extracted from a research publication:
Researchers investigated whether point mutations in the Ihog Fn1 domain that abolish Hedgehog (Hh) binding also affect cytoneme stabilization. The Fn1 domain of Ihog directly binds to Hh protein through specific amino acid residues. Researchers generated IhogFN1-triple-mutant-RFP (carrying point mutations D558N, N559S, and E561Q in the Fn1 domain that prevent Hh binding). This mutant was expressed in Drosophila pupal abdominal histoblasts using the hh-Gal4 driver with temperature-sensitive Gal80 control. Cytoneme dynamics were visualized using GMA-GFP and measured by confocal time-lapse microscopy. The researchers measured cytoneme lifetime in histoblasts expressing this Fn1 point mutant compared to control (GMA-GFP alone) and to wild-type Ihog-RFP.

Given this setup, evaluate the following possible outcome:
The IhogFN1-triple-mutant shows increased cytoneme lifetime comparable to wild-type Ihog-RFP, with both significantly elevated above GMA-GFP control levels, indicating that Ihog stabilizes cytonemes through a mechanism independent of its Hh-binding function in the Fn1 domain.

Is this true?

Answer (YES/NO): YES